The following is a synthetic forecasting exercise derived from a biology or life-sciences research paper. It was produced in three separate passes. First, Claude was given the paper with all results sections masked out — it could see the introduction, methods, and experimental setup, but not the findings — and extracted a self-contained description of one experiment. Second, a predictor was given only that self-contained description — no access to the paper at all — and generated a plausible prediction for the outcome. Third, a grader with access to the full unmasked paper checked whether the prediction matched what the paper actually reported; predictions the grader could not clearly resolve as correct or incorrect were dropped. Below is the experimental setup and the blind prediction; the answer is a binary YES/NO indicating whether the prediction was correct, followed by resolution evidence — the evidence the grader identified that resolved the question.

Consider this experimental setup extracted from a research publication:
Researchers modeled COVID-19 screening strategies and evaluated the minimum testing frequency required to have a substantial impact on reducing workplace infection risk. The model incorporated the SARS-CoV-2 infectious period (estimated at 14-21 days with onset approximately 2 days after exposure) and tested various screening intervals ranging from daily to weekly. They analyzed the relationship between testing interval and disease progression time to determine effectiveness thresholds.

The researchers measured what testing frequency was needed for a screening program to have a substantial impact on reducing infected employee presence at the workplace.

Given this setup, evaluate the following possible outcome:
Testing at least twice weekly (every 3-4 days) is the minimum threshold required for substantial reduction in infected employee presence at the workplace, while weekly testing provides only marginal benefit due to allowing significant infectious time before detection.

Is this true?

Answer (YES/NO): NO